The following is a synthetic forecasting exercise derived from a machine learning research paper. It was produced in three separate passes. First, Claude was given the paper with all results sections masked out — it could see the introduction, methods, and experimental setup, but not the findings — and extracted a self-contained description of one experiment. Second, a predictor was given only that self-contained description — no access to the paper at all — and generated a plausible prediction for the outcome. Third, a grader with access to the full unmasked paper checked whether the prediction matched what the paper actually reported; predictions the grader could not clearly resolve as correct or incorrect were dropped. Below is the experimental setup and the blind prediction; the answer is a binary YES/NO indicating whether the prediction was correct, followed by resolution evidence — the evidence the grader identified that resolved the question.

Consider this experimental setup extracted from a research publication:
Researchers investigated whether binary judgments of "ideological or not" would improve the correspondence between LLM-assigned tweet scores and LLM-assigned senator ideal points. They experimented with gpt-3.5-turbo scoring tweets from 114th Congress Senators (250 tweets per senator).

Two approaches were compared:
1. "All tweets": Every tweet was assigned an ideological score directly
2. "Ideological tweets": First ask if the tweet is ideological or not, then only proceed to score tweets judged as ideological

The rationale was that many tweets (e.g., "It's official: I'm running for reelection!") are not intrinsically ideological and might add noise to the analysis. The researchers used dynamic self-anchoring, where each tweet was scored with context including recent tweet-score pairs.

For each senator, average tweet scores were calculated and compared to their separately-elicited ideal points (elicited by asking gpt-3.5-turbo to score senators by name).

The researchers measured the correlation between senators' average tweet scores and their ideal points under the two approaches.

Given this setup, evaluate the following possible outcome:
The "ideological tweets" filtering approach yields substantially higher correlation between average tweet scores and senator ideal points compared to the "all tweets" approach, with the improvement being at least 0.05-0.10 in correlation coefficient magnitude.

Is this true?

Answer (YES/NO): NO